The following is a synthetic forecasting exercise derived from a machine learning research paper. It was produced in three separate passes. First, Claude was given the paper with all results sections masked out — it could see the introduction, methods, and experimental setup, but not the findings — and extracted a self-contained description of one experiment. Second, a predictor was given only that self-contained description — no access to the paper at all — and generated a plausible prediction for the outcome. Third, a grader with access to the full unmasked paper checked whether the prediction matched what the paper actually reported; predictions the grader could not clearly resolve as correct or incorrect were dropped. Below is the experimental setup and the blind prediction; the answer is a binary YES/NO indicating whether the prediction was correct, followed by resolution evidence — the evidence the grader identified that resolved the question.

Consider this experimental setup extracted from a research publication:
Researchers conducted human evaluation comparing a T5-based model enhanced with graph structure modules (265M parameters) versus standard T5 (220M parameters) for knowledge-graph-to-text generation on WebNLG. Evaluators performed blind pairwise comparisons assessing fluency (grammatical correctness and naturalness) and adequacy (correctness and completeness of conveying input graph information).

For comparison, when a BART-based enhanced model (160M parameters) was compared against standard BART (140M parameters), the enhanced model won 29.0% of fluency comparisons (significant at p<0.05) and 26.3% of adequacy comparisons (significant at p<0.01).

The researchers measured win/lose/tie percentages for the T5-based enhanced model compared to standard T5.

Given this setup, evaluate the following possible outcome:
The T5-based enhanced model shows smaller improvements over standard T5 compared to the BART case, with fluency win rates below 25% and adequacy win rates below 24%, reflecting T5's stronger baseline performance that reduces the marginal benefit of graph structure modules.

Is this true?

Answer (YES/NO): YES